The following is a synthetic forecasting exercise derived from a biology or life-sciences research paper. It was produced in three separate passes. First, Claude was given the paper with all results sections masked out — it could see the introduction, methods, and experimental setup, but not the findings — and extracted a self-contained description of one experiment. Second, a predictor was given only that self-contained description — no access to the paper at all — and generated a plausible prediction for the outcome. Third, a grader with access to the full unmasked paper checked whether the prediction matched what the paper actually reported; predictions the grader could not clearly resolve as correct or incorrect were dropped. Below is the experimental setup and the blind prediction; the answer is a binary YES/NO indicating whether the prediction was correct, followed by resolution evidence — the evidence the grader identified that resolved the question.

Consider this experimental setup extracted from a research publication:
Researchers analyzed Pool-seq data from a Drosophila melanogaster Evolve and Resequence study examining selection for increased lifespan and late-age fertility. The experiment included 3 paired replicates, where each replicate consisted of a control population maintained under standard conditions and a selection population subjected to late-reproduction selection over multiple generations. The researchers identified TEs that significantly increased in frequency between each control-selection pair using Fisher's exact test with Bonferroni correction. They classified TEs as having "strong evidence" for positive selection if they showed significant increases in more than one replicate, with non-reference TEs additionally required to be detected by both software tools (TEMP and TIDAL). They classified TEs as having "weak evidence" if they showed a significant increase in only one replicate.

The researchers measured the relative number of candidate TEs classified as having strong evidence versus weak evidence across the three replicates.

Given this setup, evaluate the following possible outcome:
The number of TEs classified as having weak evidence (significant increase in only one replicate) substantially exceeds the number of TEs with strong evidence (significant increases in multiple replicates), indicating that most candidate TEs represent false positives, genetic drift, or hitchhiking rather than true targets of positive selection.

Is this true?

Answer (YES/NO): NO